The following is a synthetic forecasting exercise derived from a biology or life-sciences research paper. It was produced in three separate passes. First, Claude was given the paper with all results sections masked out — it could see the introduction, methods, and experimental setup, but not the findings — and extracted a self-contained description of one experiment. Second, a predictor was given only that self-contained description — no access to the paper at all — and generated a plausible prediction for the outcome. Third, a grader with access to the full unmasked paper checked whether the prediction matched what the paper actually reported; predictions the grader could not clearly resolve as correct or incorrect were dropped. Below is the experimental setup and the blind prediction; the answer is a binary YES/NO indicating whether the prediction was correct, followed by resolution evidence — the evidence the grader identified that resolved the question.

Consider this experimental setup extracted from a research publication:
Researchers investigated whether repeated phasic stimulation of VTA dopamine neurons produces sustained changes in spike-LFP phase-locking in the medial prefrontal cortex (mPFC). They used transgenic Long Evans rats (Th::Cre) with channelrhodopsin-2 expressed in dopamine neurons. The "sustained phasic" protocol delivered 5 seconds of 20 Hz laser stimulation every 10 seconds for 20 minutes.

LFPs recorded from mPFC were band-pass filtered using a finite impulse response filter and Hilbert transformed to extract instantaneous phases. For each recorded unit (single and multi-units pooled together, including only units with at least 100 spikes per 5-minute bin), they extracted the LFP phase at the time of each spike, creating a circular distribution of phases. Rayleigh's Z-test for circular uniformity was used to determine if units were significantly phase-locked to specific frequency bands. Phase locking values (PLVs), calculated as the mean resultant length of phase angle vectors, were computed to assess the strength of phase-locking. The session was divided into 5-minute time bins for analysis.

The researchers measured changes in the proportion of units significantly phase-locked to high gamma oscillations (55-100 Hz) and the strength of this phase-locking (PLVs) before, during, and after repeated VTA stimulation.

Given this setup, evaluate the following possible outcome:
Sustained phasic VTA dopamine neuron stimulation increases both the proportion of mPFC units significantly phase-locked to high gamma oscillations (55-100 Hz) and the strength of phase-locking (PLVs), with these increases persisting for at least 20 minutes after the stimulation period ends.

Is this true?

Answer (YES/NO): NO